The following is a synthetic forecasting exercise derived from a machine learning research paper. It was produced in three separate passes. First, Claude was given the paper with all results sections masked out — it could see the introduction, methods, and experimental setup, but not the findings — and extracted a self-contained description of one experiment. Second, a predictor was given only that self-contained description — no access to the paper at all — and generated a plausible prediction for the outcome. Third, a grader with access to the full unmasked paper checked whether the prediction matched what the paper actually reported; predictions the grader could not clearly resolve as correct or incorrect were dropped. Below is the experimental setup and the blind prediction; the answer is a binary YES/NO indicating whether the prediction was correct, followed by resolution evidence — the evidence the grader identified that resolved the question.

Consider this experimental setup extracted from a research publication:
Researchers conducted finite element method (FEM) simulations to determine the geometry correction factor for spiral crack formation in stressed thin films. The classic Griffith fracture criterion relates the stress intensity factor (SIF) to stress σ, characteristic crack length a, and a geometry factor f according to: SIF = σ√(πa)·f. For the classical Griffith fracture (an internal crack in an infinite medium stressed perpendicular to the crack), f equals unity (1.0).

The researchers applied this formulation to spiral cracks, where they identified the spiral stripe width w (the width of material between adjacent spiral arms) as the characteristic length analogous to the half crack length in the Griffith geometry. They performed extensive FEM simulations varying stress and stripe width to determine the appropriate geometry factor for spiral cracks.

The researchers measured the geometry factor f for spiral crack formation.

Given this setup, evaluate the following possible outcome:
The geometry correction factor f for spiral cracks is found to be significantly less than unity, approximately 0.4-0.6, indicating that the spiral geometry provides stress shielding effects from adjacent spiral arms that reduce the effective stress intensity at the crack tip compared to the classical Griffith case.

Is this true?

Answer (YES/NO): YES